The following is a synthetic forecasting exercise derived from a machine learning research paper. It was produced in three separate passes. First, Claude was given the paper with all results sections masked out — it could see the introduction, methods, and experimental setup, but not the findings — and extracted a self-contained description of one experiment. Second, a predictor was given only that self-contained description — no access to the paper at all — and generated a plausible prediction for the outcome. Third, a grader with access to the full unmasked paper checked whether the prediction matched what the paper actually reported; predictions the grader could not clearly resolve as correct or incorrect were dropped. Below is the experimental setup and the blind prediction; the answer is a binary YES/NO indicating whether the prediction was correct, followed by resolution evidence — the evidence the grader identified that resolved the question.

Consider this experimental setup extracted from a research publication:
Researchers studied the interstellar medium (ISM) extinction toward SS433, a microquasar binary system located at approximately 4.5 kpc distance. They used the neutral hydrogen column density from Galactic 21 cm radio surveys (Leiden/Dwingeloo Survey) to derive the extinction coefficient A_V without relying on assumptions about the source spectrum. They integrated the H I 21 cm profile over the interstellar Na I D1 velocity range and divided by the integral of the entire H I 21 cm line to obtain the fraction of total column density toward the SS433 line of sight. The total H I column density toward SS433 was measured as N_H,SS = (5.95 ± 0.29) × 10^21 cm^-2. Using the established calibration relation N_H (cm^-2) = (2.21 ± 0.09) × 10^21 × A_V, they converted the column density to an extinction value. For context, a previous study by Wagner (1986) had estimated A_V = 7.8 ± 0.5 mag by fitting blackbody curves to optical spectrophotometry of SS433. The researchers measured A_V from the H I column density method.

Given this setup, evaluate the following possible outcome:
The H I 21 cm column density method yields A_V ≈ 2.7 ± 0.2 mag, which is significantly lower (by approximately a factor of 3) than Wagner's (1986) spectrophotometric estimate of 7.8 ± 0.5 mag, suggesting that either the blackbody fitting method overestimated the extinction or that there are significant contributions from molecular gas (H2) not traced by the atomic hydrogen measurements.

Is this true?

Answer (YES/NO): NO